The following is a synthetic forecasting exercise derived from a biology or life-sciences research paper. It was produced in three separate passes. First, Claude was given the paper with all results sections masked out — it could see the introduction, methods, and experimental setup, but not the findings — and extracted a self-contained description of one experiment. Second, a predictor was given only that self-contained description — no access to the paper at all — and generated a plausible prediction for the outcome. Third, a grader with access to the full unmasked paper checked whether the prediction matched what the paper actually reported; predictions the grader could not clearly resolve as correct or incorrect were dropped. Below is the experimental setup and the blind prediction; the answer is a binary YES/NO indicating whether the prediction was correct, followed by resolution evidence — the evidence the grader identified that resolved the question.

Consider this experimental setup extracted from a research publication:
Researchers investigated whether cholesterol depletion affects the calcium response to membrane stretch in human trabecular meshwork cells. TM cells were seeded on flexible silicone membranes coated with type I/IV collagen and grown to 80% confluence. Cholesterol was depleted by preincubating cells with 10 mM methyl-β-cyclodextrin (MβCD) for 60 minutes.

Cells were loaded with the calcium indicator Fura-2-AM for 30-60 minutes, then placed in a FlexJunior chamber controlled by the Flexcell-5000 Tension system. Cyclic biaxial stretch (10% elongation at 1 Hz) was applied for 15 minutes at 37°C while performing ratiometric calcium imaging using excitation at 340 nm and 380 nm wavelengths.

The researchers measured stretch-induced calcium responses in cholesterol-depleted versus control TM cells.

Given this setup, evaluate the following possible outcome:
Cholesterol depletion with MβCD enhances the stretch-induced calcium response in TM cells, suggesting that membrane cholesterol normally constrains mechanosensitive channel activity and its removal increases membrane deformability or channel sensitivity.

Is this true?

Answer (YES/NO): YES